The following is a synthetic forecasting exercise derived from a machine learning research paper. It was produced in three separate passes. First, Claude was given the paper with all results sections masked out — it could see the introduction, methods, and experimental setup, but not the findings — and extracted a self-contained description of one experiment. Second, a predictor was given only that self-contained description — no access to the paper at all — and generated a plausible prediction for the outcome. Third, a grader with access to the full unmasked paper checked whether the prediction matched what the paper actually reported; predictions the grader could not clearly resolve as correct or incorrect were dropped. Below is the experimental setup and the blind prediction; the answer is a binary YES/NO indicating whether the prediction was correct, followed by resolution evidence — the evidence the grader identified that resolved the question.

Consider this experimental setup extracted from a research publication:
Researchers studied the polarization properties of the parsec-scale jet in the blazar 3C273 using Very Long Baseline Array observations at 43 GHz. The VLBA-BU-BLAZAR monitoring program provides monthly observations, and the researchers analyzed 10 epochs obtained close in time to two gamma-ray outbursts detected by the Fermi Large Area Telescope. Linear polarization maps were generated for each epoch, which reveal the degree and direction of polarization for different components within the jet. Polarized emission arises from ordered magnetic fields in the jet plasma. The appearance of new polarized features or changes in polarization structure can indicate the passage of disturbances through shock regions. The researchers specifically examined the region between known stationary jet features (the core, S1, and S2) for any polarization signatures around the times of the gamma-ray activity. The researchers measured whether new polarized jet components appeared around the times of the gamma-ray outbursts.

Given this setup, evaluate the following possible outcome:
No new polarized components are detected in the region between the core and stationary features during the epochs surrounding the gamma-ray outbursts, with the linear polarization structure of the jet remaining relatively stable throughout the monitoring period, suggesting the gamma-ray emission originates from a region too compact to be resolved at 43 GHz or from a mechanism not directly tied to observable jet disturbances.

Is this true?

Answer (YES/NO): NO